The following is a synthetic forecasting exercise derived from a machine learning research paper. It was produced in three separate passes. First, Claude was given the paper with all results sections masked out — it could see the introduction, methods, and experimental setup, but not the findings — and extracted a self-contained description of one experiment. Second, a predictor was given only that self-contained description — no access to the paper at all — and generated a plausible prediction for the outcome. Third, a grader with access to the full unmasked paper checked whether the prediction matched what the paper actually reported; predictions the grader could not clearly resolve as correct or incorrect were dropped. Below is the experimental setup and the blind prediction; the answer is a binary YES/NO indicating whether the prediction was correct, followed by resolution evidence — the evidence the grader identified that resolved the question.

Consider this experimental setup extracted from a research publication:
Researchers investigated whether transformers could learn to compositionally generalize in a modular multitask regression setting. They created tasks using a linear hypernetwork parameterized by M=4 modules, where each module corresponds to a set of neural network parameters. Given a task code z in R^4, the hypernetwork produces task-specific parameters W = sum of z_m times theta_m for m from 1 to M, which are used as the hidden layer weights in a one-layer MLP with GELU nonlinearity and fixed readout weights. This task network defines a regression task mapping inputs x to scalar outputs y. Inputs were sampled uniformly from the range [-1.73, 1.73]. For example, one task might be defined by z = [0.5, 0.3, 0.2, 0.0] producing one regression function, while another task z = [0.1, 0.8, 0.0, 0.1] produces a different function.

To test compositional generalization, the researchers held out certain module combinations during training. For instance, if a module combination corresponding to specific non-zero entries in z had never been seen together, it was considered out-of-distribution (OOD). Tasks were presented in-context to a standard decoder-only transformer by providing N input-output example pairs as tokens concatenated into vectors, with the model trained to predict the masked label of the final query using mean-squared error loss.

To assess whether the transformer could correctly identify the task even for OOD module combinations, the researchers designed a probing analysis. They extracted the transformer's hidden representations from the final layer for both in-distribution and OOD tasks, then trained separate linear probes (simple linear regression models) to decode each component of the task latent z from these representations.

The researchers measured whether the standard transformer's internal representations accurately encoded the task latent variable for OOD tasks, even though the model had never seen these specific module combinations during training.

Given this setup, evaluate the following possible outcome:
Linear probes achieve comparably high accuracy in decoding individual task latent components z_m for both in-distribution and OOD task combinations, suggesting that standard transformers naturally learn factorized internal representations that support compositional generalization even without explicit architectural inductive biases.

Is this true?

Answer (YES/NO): NO